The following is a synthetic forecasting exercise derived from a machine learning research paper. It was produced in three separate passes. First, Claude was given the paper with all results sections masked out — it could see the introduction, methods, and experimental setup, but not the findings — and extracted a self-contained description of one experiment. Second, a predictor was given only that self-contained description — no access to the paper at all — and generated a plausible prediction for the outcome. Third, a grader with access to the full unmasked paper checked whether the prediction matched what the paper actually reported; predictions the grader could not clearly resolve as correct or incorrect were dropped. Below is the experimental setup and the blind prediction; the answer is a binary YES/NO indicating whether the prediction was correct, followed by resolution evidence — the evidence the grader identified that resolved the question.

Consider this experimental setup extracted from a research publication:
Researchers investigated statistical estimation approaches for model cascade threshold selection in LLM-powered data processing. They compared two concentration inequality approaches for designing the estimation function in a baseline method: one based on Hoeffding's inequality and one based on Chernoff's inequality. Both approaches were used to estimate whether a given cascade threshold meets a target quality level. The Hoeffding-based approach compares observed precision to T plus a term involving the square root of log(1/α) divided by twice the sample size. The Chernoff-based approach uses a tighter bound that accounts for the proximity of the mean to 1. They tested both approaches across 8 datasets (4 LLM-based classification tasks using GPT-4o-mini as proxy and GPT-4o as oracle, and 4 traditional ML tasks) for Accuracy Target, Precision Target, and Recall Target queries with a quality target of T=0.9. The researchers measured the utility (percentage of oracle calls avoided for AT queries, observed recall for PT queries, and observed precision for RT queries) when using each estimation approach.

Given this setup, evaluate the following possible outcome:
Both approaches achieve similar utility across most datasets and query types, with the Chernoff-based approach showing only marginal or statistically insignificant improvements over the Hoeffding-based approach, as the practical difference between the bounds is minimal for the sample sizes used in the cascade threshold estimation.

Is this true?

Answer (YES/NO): YES